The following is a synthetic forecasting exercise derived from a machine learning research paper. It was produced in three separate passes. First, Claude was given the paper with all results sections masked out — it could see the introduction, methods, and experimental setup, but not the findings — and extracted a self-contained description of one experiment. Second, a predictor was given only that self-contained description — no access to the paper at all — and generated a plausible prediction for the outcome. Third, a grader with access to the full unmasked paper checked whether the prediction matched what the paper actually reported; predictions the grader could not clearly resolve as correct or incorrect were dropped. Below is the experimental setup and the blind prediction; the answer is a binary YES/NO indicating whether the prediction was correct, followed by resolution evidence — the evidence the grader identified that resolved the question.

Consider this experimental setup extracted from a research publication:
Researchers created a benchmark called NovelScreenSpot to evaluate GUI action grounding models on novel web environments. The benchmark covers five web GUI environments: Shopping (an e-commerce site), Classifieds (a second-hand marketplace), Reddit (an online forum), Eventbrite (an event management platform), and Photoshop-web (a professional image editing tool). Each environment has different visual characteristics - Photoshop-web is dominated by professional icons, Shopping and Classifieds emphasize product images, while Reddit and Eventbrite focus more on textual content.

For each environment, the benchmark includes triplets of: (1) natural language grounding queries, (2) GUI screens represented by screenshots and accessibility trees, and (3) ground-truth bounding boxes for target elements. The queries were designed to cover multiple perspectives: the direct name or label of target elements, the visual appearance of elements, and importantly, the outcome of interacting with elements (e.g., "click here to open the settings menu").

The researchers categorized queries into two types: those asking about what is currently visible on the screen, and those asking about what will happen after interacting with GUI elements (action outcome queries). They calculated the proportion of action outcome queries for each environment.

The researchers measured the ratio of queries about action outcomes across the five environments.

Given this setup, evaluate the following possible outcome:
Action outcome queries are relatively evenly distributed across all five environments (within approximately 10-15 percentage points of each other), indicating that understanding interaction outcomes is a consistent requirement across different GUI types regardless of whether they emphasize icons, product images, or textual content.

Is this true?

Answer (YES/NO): YES